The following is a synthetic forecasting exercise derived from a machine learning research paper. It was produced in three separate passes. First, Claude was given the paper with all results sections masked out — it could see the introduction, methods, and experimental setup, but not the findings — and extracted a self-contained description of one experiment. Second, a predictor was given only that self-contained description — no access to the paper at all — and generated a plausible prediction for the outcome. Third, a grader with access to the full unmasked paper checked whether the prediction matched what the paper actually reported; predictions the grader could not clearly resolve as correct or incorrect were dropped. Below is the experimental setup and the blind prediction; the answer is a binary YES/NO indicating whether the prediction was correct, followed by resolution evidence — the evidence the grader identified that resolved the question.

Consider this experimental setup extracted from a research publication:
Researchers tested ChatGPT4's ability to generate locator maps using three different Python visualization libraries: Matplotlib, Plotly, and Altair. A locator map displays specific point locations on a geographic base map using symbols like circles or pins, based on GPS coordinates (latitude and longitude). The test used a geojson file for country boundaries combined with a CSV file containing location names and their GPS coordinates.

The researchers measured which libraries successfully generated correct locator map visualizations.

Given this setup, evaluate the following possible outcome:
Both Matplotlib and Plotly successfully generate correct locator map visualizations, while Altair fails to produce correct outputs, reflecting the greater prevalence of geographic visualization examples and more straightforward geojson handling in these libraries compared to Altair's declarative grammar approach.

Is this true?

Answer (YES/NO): NO